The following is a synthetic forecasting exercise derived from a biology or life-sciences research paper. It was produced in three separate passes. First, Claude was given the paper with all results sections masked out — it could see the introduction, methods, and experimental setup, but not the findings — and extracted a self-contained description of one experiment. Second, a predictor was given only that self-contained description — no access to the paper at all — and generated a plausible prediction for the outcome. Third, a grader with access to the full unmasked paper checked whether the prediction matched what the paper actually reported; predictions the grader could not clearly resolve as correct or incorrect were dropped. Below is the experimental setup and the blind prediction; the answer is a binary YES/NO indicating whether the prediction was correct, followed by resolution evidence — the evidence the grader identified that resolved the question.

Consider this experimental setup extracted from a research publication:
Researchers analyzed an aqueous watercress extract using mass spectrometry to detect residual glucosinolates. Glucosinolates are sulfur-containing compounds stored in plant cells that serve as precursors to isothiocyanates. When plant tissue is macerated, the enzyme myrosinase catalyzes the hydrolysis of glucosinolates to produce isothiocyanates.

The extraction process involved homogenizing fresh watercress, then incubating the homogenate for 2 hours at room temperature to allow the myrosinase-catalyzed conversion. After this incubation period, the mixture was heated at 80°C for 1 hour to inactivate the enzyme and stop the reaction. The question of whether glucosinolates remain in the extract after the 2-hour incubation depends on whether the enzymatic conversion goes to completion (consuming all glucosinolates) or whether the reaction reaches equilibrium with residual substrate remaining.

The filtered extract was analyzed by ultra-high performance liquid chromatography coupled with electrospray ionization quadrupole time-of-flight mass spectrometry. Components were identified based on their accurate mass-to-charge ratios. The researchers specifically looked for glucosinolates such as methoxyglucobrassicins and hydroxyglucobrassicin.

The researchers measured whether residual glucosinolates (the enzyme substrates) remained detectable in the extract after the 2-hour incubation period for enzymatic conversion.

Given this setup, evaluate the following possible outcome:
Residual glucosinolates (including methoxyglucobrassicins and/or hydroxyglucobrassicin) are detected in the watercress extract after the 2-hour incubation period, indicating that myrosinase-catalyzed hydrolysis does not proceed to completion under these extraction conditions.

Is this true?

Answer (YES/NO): YES